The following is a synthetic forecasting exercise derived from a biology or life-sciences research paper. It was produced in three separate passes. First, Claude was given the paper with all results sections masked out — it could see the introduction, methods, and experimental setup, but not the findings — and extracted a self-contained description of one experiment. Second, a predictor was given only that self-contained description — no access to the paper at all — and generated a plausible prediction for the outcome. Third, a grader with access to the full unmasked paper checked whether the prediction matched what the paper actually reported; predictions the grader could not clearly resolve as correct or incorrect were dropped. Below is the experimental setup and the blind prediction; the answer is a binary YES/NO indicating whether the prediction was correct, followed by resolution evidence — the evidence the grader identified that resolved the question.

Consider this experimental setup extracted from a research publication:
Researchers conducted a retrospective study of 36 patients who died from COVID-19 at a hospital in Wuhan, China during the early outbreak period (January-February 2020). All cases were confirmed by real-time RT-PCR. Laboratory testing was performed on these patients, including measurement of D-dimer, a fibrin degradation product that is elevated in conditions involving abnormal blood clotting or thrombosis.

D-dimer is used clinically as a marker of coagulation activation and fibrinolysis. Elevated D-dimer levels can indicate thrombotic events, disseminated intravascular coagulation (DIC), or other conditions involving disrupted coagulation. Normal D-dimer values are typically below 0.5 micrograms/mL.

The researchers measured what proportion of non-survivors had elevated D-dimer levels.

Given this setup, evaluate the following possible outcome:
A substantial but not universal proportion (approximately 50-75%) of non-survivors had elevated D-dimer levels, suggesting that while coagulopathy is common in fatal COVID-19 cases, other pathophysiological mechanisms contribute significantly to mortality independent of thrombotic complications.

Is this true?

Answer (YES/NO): NO